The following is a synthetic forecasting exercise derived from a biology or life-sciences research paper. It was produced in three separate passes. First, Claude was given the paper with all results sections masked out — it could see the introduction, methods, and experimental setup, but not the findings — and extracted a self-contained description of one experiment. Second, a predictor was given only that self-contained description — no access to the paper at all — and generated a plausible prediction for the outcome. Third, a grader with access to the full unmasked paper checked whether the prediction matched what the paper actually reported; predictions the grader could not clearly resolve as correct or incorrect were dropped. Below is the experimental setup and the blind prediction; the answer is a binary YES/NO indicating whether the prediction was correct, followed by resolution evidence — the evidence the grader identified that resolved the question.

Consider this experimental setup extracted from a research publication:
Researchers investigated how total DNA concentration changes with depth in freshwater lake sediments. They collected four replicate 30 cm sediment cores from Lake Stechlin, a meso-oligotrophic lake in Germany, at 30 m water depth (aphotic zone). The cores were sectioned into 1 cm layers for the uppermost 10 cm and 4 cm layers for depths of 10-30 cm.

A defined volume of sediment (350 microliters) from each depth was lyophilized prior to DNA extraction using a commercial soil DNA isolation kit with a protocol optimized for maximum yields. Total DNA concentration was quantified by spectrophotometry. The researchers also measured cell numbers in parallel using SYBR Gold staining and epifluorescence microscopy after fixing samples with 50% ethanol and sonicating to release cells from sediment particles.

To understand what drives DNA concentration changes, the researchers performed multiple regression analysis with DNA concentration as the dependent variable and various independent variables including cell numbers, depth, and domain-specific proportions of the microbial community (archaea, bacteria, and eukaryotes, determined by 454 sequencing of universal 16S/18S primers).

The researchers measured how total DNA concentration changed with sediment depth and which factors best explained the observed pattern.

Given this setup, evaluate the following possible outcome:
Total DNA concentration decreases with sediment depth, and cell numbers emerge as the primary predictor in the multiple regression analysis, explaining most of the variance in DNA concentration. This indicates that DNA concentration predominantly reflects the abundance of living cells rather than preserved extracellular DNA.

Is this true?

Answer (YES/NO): NO